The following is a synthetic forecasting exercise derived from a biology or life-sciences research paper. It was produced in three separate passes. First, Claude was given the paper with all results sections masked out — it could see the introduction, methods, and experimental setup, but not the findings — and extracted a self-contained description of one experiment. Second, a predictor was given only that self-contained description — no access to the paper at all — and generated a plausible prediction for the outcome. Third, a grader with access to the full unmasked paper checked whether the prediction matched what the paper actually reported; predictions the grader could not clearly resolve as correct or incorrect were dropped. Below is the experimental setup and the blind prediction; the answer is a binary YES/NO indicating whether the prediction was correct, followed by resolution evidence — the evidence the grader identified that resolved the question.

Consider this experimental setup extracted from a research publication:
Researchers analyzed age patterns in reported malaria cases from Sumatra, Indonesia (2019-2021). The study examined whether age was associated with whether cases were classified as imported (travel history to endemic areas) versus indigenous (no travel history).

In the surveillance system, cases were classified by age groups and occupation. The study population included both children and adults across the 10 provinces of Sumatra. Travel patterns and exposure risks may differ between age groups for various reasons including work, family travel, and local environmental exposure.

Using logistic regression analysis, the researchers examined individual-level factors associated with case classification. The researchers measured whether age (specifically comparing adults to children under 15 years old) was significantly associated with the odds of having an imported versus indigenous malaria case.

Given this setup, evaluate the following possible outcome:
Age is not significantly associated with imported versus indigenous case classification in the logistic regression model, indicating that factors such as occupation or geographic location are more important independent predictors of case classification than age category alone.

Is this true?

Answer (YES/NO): NO